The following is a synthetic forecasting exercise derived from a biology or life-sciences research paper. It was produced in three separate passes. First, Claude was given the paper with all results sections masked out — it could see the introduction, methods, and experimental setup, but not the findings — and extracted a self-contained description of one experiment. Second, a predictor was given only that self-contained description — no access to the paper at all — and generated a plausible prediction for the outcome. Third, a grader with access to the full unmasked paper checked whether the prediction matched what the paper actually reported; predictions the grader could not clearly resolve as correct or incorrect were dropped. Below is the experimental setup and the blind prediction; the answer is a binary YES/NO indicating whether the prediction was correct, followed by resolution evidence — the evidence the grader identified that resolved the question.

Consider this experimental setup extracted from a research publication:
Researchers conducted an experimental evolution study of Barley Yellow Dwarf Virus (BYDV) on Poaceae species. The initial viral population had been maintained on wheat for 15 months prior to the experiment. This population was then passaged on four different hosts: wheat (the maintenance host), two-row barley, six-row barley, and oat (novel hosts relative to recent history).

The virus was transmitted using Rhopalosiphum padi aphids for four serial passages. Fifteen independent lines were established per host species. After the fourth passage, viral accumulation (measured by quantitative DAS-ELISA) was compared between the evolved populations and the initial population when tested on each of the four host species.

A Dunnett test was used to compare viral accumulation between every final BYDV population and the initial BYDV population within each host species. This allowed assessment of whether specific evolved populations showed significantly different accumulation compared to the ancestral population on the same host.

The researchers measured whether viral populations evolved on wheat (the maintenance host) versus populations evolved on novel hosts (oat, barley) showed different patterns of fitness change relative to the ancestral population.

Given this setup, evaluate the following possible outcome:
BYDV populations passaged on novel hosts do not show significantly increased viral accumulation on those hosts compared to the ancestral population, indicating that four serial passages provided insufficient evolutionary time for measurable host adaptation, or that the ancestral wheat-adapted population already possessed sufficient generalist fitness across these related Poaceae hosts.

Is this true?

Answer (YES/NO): NO